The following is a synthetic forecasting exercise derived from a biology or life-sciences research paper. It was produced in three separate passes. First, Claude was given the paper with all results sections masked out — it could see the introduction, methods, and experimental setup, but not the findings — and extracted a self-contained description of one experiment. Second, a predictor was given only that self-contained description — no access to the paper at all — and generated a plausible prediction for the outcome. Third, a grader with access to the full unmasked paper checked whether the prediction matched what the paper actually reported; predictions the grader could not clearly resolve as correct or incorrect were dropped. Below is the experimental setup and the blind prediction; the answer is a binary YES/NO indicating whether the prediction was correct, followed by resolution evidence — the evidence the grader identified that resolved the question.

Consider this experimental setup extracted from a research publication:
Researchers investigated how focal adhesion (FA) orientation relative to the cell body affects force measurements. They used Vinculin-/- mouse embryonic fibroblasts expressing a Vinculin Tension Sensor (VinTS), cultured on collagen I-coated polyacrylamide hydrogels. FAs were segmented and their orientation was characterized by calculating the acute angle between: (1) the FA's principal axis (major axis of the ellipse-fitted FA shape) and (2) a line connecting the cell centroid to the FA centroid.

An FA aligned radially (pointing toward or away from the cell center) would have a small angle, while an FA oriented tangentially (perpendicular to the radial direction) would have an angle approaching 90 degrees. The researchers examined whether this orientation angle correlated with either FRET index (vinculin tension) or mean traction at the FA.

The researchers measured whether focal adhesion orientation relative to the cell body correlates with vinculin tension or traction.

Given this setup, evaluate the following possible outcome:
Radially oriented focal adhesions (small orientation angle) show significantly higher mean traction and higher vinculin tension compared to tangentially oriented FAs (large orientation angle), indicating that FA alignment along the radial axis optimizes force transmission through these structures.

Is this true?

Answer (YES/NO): NO